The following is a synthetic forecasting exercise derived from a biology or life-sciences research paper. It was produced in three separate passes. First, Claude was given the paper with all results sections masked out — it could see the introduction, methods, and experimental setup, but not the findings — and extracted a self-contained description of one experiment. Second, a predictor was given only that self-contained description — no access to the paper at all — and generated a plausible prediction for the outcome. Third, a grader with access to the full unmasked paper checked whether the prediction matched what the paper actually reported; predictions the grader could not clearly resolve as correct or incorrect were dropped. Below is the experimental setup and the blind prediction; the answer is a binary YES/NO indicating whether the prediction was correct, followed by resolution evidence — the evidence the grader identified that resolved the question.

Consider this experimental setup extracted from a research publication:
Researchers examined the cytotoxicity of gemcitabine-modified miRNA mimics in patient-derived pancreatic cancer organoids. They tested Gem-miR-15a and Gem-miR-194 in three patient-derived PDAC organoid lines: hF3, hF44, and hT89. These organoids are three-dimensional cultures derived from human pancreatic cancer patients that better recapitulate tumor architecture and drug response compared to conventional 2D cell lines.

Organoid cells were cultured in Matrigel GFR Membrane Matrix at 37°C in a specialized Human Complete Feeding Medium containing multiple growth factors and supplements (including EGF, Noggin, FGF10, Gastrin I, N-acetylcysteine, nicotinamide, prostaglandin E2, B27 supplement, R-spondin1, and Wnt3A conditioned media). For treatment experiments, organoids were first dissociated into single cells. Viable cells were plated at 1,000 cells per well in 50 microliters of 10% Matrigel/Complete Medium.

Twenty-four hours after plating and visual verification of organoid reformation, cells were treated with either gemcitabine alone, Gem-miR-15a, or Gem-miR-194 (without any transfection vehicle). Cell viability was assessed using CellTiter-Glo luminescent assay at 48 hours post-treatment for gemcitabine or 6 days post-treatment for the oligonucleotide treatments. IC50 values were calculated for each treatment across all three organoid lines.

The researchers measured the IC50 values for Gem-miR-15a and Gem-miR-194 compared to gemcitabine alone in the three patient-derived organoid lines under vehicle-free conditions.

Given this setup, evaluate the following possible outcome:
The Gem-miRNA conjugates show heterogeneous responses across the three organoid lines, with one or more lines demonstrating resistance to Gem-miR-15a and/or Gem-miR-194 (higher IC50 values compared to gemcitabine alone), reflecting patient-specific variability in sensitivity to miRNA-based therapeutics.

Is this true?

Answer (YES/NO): NO